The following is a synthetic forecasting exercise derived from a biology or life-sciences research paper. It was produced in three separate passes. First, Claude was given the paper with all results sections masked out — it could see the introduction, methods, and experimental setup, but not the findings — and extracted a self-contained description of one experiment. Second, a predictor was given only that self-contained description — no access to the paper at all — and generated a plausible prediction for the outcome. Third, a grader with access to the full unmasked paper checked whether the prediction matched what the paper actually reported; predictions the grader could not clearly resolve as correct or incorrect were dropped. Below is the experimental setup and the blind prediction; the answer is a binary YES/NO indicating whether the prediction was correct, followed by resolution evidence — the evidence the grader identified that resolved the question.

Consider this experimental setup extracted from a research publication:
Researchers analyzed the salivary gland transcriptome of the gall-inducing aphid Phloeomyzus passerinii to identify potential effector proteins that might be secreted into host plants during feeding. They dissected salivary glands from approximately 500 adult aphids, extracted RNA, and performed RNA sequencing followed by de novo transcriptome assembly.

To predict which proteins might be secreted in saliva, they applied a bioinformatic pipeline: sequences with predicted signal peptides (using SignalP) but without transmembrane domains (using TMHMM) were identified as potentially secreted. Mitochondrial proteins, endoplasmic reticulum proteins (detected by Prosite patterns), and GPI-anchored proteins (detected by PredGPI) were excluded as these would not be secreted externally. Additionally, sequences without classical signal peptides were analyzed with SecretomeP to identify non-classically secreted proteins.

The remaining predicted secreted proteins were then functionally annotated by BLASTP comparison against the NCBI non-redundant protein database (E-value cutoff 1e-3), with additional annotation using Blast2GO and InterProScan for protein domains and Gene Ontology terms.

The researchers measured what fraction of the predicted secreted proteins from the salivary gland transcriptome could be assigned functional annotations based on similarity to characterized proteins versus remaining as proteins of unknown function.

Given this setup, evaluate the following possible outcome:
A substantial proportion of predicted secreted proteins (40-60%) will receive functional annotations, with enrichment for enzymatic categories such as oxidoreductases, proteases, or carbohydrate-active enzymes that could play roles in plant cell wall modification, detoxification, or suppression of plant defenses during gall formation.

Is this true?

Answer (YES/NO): YES